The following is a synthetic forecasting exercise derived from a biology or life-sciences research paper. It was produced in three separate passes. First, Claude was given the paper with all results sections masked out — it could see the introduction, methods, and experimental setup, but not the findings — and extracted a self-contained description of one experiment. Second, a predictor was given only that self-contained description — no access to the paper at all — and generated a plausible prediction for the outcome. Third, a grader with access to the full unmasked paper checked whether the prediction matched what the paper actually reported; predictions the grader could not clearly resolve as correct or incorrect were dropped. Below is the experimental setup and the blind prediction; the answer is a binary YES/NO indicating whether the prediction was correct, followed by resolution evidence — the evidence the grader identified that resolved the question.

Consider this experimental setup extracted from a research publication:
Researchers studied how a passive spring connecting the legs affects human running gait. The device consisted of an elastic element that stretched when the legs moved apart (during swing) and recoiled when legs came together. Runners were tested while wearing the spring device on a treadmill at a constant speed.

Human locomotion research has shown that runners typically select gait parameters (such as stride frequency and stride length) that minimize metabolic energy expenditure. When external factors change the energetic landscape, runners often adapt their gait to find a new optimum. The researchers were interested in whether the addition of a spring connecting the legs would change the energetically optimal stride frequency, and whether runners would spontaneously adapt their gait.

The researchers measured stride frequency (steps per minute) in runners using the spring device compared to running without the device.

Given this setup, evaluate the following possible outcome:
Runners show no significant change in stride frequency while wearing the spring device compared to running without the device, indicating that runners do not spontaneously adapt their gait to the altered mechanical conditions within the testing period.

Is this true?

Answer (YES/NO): NO